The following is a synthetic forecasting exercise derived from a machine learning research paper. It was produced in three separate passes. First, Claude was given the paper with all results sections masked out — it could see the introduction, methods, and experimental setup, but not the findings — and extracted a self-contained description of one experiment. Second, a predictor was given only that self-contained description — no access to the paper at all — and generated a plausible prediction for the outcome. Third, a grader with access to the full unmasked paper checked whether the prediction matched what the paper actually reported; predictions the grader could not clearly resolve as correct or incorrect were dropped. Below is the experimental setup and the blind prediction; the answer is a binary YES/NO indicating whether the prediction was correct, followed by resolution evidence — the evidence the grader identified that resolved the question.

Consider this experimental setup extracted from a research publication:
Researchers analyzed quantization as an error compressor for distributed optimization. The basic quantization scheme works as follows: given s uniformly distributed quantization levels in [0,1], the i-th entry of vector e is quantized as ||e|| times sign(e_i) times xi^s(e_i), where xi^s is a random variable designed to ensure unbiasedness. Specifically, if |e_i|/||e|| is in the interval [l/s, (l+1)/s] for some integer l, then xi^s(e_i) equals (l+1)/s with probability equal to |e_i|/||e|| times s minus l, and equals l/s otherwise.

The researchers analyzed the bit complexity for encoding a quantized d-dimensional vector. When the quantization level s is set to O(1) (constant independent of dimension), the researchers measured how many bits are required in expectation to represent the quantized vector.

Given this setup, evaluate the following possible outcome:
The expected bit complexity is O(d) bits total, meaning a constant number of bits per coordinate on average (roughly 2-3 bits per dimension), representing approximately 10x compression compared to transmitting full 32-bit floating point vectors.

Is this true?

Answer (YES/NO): NO